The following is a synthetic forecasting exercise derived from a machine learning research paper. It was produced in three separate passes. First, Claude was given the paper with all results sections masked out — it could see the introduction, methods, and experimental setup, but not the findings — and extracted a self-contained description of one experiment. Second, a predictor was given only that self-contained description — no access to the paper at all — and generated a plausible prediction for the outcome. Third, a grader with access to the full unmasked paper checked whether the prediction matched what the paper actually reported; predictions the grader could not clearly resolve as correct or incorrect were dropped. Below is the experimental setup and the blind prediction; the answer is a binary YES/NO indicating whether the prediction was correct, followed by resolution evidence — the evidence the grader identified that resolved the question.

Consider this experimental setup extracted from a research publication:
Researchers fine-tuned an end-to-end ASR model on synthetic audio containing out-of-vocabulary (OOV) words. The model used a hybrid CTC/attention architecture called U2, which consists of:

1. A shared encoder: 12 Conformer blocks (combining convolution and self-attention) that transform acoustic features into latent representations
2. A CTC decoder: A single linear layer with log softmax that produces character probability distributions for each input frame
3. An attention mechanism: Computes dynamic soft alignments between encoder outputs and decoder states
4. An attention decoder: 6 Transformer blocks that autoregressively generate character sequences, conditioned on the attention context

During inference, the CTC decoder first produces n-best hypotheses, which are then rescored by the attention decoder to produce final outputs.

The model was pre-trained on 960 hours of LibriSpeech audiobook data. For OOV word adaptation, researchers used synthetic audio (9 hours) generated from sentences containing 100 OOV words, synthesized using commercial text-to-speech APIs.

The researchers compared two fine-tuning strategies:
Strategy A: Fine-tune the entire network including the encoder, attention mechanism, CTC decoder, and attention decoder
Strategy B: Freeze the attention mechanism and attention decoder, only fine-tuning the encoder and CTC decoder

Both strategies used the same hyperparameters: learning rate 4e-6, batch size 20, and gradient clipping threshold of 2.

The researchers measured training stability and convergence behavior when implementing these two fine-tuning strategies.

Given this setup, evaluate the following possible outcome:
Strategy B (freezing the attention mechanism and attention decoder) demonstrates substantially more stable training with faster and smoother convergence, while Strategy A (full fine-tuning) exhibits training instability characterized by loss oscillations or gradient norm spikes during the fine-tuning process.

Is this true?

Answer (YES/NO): YES